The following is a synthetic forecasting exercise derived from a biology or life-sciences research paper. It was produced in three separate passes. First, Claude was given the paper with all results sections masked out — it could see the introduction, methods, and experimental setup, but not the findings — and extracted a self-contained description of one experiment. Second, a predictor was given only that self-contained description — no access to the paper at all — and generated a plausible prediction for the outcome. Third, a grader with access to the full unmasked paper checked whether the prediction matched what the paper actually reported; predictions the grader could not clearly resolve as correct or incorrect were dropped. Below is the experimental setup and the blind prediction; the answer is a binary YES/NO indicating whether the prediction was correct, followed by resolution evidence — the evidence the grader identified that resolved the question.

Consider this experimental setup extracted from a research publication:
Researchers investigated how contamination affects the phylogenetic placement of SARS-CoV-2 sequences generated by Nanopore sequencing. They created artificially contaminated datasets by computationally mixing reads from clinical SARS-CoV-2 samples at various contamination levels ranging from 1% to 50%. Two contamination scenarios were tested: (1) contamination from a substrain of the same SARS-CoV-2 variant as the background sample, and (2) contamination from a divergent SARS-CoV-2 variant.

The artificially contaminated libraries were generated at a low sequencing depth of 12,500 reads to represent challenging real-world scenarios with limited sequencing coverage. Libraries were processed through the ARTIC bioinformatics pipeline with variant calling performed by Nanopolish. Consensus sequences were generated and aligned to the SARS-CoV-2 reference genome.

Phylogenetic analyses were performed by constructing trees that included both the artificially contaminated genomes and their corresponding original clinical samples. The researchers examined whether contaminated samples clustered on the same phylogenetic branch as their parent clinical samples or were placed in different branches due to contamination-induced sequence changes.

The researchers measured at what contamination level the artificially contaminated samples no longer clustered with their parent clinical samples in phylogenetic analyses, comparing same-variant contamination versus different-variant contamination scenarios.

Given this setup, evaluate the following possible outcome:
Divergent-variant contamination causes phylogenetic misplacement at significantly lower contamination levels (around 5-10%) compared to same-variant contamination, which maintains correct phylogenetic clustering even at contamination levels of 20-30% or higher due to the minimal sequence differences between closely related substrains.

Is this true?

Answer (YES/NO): NO